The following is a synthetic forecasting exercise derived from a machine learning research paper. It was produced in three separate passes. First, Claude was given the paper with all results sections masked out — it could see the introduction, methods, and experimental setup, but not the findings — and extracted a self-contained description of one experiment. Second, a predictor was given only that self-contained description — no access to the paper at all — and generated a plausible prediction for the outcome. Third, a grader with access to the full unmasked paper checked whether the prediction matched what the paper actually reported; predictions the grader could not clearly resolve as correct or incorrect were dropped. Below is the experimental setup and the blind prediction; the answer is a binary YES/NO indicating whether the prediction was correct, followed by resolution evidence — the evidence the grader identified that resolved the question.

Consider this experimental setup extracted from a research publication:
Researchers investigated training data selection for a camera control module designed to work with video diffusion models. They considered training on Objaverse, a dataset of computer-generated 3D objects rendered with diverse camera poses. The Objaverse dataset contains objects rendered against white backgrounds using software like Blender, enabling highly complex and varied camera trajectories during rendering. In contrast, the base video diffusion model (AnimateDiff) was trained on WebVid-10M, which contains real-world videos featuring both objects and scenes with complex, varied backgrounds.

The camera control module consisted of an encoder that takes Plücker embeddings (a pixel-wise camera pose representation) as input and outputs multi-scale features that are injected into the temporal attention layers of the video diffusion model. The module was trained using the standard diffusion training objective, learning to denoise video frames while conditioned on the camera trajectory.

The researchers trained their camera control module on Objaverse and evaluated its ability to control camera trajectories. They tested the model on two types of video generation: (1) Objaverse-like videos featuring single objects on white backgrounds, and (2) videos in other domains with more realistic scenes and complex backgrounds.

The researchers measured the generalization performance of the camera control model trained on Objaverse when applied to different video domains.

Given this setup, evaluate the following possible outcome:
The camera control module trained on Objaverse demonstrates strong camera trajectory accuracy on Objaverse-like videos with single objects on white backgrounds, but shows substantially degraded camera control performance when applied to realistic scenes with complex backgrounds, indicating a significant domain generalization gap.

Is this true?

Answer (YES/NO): YES